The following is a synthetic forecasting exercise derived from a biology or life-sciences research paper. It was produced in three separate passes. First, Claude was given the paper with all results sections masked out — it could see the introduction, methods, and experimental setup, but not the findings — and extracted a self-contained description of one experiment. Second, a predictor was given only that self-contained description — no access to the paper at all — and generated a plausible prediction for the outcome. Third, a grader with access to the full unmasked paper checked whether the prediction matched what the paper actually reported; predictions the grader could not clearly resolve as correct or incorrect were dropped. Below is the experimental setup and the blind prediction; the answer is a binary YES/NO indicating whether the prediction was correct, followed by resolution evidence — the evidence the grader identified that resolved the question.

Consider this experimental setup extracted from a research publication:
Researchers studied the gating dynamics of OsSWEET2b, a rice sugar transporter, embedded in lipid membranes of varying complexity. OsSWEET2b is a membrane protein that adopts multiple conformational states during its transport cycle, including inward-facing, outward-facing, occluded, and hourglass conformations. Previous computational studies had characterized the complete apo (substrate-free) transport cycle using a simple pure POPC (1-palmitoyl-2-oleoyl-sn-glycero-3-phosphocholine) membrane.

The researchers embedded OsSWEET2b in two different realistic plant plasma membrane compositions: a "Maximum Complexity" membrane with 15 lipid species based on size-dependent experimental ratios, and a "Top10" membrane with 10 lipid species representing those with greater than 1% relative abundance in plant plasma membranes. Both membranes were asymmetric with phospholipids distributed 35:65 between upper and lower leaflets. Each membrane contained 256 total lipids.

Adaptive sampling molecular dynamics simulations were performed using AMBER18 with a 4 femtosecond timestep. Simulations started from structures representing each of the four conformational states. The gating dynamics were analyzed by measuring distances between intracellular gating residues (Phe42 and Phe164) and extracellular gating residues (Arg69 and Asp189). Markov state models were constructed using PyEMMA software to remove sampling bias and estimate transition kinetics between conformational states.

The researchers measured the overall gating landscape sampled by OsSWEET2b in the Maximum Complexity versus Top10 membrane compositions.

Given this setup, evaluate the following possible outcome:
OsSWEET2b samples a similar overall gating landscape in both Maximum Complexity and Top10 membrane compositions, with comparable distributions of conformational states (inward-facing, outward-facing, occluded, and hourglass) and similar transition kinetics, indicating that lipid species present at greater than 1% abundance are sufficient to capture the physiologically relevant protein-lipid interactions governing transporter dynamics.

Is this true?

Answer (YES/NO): NO